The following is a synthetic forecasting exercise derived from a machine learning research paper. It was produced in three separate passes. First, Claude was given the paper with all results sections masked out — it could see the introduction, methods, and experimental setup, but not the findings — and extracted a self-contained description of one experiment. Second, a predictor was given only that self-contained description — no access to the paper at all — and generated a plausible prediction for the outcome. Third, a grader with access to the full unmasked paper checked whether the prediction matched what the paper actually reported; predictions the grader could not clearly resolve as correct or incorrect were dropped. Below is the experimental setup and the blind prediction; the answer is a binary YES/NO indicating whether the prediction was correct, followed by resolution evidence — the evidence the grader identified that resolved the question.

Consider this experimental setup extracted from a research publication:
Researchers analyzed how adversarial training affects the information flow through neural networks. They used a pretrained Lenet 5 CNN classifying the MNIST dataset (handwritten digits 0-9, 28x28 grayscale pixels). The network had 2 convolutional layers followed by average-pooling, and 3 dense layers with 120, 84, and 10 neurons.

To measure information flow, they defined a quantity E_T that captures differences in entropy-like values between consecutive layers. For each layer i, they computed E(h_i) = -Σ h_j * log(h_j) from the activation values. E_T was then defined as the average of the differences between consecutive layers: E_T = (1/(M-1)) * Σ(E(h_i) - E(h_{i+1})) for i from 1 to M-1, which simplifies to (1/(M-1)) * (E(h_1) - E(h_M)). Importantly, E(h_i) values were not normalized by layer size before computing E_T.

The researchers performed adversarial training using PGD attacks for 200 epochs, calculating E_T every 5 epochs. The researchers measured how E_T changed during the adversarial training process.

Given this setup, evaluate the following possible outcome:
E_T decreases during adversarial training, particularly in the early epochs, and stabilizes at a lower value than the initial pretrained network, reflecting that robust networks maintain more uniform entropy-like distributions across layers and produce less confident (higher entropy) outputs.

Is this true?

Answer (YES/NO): NO